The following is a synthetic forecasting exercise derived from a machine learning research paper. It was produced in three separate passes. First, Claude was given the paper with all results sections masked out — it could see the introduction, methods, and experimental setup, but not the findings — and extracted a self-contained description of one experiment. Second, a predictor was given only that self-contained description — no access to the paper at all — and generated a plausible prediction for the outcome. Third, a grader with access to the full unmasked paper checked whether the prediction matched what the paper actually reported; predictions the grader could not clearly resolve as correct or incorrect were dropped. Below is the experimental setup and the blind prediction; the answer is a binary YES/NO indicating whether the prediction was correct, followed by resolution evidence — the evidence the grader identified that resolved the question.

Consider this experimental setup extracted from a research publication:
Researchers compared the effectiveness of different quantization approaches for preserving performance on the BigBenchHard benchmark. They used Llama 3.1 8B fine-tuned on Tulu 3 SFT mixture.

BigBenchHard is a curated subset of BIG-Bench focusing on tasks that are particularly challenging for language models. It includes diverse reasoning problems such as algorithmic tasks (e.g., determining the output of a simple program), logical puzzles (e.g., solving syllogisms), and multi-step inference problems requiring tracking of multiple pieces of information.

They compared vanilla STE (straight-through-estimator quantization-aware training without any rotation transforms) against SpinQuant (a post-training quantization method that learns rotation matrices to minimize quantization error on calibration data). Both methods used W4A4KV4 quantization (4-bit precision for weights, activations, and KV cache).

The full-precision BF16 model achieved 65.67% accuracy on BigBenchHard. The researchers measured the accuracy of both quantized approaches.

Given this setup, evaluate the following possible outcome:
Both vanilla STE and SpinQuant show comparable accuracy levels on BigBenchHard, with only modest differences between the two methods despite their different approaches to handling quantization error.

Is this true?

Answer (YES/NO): NO